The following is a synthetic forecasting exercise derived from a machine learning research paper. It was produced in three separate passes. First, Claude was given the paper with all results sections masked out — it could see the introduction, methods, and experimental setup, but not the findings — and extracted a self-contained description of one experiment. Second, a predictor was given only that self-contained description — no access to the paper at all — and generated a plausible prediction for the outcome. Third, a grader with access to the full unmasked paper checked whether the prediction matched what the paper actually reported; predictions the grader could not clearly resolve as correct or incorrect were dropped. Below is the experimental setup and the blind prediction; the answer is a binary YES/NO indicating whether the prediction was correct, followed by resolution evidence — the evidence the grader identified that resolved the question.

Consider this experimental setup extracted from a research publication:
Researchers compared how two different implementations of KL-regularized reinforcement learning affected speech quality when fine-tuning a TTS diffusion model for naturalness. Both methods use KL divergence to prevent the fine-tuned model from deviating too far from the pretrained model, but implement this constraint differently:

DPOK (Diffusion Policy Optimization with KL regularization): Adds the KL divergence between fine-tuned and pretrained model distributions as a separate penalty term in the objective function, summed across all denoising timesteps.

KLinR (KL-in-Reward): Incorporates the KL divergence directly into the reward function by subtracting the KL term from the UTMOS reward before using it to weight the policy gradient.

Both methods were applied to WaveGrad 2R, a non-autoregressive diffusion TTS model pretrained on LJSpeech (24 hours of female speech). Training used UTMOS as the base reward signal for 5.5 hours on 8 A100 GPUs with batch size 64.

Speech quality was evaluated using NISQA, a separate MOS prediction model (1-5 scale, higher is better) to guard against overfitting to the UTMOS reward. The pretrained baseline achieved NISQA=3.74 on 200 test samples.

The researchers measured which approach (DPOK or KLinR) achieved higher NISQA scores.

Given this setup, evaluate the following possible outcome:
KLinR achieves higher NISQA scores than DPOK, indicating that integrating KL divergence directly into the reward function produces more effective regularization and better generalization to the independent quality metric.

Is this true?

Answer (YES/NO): NO